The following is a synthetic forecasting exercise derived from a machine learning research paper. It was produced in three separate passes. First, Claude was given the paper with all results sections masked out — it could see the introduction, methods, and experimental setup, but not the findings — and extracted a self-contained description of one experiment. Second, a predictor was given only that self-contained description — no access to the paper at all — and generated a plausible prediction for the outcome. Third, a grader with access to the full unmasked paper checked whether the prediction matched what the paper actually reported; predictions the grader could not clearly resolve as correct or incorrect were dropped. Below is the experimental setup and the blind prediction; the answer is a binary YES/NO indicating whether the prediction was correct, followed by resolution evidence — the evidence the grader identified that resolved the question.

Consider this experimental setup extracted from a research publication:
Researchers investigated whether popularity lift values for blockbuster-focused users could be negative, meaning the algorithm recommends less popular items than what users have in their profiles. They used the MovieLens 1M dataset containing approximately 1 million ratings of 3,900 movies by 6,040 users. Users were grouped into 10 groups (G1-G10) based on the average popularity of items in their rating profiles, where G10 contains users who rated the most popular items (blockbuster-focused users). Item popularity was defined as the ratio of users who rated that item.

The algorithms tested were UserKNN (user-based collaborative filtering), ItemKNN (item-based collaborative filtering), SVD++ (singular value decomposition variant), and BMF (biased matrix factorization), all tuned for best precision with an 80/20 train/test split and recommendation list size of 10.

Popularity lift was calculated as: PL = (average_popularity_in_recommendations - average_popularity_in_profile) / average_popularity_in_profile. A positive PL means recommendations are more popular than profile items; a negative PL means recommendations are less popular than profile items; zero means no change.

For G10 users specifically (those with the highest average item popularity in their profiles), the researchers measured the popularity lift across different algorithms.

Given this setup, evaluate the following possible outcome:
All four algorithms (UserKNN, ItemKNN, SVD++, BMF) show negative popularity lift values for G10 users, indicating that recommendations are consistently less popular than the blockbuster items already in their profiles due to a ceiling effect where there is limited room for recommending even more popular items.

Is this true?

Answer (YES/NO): NO